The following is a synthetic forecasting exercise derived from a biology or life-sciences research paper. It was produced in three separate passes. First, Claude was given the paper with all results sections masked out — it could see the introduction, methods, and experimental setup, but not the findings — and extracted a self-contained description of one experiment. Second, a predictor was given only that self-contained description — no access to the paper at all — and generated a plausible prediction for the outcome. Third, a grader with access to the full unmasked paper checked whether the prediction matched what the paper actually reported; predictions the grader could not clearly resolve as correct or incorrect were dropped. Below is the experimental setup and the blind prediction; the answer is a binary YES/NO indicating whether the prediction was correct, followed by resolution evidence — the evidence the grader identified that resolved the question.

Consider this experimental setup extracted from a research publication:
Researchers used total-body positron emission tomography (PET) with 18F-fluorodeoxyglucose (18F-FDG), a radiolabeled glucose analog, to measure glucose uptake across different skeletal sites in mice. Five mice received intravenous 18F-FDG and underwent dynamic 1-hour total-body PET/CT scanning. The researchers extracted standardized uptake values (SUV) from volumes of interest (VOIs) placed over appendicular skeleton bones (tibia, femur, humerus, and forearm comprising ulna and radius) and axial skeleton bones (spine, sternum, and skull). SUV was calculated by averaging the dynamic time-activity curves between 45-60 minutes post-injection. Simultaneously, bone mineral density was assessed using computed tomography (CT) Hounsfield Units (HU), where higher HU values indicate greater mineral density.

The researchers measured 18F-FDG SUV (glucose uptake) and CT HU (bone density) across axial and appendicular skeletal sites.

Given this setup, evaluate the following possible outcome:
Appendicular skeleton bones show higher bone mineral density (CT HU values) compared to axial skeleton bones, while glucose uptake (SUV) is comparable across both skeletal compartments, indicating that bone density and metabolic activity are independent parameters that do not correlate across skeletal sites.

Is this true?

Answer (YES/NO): NO